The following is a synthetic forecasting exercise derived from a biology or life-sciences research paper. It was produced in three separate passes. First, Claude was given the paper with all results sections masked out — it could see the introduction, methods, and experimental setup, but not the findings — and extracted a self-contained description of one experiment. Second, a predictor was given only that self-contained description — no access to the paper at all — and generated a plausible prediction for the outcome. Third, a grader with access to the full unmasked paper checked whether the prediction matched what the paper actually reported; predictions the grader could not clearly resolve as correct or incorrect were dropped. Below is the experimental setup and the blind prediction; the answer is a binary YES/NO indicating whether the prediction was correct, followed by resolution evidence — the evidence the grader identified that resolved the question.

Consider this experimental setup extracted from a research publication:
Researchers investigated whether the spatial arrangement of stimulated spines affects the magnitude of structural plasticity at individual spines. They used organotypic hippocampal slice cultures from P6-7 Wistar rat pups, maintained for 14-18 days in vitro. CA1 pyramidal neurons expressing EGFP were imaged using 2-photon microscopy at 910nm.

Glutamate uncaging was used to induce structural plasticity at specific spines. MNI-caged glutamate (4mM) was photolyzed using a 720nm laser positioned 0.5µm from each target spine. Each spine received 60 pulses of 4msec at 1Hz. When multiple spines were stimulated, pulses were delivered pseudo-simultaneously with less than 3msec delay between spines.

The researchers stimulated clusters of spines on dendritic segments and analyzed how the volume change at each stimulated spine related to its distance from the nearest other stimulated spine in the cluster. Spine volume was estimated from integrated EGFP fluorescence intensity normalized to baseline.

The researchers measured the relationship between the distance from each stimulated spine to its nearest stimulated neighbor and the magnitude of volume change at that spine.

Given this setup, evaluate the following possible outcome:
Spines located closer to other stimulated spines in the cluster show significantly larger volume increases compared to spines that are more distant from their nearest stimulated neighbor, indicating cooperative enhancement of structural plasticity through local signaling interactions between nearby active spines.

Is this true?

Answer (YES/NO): YES